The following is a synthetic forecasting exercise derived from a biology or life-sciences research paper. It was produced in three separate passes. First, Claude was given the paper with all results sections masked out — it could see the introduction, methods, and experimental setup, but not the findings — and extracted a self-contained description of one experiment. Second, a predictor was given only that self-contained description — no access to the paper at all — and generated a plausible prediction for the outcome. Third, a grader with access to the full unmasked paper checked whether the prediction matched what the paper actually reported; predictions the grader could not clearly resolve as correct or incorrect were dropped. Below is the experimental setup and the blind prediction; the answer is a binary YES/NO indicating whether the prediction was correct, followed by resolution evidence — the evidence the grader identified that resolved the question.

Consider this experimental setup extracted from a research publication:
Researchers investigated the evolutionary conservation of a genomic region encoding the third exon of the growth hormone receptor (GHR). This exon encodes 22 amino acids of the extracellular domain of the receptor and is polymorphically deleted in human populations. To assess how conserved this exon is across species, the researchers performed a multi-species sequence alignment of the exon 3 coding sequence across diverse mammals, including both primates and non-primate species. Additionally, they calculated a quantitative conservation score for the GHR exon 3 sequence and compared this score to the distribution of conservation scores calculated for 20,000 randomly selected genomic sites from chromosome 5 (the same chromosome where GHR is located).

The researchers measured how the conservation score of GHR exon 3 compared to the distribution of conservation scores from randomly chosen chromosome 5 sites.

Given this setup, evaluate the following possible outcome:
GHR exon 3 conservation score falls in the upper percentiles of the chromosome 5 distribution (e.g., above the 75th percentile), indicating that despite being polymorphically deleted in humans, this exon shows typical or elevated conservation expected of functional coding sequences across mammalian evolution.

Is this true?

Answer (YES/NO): YES